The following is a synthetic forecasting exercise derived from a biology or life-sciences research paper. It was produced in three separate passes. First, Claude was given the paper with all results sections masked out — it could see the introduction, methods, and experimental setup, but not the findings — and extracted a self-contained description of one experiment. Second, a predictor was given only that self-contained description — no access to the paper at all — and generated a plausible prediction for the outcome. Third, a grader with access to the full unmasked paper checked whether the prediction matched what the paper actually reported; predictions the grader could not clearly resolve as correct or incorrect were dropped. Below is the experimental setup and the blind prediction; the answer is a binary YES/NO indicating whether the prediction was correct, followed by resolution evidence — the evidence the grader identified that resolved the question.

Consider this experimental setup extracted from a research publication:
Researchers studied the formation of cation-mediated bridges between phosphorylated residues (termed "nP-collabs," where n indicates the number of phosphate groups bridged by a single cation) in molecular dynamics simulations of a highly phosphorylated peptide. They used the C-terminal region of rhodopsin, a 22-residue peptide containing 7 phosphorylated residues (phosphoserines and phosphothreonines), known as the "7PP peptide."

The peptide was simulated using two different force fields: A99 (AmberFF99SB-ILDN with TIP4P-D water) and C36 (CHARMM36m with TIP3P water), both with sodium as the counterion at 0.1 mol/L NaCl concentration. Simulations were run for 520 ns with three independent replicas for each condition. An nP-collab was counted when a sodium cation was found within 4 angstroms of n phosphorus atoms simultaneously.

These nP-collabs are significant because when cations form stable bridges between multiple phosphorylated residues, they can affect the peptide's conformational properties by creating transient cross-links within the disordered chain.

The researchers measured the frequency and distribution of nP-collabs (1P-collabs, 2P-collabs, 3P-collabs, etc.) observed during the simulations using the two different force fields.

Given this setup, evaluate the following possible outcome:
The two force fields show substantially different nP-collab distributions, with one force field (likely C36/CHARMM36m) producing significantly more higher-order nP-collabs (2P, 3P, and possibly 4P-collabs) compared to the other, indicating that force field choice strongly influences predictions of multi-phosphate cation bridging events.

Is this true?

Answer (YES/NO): YES